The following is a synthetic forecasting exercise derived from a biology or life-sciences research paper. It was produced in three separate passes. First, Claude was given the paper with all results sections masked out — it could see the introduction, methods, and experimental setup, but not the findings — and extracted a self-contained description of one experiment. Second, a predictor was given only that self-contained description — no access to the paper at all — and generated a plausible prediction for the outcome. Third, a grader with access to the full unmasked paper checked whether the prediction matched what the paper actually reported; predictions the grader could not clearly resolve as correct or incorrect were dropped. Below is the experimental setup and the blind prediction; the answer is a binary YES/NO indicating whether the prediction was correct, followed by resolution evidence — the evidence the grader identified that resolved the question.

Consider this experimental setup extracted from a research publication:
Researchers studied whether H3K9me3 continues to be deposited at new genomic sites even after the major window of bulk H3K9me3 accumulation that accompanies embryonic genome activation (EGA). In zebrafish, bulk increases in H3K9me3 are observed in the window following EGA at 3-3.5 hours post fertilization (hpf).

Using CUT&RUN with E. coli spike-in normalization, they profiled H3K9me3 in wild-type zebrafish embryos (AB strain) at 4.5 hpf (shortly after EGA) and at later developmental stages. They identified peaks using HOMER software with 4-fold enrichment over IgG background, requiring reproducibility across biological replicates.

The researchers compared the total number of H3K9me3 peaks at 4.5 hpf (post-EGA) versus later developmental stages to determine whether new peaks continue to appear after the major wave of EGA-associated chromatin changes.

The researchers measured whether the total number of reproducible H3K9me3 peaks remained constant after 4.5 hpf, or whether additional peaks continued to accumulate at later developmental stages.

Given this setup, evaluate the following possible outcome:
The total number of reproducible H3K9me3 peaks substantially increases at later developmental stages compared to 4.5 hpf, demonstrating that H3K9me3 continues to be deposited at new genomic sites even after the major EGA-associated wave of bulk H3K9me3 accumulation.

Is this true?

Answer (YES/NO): NO